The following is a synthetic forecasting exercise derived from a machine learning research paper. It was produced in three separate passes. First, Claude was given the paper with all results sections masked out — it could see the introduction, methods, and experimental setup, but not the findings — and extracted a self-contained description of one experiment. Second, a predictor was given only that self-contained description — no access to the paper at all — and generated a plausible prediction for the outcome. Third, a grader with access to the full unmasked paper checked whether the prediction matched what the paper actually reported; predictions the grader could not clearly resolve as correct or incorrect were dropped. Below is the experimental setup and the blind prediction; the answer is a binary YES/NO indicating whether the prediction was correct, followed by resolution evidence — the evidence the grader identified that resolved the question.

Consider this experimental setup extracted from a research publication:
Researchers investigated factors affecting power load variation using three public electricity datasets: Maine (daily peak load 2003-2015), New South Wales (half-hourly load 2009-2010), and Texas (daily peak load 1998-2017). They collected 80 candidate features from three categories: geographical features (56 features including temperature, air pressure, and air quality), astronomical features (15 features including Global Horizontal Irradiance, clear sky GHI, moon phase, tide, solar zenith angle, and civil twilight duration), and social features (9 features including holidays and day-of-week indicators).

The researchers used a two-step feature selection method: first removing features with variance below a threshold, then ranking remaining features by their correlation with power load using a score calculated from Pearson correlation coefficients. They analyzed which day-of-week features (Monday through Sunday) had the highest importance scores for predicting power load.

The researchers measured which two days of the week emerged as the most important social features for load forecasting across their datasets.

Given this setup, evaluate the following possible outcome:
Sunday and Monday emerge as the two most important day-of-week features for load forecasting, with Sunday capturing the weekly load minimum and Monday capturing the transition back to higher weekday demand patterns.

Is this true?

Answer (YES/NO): NO